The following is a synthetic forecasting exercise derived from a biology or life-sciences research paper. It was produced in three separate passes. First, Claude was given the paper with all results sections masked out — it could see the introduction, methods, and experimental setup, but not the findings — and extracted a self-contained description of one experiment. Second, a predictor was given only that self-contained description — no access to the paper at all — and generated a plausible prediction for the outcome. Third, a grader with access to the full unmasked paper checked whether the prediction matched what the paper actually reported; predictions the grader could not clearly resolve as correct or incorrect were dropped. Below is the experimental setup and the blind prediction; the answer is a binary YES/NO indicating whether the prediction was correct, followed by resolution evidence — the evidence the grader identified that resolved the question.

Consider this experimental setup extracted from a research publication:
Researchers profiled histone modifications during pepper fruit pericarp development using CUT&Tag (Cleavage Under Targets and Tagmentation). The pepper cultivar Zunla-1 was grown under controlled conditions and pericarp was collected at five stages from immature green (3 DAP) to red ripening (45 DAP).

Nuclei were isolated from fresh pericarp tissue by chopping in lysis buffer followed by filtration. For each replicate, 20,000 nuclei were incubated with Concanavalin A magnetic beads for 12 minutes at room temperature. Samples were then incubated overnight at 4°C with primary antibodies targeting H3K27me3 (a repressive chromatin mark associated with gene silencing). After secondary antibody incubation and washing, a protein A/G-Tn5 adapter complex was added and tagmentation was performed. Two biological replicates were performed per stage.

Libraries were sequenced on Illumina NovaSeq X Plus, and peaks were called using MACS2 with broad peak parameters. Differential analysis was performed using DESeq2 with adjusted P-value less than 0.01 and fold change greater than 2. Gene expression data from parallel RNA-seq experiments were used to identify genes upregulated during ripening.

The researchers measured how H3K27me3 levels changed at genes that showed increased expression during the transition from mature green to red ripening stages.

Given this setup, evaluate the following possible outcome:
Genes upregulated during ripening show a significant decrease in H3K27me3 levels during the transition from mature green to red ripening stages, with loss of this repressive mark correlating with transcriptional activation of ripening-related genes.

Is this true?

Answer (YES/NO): YES